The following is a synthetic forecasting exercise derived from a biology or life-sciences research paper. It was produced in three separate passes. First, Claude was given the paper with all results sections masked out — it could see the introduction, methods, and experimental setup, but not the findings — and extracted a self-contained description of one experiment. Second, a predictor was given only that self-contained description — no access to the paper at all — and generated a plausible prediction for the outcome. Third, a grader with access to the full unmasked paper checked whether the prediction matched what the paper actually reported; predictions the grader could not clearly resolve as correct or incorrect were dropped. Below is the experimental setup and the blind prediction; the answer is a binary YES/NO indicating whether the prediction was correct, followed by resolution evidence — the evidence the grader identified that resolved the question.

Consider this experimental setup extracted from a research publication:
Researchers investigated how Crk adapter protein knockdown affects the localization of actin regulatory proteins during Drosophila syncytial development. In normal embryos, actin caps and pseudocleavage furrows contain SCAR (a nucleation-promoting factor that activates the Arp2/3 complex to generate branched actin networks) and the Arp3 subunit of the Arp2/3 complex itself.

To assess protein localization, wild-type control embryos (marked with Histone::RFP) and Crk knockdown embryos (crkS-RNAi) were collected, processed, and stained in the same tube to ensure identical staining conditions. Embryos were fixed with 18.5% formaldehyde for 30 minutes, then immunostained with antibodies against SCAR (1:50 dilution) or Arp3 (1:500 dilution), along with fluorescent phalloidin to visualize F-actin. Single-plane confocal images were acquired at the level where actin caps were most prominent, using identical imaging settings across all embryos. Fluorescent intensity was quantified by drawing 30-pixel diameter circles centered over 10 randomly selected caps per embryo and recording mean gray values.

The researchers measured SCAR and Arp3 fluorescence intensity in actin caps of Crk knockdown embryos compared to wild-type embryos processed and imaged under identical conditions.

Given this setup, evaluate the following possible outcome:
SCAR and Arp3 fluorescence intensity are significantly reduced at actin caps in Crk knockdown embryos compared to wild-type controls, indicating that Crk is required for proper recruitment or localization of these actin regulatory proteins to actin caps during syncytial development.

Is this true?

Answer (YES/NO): YES